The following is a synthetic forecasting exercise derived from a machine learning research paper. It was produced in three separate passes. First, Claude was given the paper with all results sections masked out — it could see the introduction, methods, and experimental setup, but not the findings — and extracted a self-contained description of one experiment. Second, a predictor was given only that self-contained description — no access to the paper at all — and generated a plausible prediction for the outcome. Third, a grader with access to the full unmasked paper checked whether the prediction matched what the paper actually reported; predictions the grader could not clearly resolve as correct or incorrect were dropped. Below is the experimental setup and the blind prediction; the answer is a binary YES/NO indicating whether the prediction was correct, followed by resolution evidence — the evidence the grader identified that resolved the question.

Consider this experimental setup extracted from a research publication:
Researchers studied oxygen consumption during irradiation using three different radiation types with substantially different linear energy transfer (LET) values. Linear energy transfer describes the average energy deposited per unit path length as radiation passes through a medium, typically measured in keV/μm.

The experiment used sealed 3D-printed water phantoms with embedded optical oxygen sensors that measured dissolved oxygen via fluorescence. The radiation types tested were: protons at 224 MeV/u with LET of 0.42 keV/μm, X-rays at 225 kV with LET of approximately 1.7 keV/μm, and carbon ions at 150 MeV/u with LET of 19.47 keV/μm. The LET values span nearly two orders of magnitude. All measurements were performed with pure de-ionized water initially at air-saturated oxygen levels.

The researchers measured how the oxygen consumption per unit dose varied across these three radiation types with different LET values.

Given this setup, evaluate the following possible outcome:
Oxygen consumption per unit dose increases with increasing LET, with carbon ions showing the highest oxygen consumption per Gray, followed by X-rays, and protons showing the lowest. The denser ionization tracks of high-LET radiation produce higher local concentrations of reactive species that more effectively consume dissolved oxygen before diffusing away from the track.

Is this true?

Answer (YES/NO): NO